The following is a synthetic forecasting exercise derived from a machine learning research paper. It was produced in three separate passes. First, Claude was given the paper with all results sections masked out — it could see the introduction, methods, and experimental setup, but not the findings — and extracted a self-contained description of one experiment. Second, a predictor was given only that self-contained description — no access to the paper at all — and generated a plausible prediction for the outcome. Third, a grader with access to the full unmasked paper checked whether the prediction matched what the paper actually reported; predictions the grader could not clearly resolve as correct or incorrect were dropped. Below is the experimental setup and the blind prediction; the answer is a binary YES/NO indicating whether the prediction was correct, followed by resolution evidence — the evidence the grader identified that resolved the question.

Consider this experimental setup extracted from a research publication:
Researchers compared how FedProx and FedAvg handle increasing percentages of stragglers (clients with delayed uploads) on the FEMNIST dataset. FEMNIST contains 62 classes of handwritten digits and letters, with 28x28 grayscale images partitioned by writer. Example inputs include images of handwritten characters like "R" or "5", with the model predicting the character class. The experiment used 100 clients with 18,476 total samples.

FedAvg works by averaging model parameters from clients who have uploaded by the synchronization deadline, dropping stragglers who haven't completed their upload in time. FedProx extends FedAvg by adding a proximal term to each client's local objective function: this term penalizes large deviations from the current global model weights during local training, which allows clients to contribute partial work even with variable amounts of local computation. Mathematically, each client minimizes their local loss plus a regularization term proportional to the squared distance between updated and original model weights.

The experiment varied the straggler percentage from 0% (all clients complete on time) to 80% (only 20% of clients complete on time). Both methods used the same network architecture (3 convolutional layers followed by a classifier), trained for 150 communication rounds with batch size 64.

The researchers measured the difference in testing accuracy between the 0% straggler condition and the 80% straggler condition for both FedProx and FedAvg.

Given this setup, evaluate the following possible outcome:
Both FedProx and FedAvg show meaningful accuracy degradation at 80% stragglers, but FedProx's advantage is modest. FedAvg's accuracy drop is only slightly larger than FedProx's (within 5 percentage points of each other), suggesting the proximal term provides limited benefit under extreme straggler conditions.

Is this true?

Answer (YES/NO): NO